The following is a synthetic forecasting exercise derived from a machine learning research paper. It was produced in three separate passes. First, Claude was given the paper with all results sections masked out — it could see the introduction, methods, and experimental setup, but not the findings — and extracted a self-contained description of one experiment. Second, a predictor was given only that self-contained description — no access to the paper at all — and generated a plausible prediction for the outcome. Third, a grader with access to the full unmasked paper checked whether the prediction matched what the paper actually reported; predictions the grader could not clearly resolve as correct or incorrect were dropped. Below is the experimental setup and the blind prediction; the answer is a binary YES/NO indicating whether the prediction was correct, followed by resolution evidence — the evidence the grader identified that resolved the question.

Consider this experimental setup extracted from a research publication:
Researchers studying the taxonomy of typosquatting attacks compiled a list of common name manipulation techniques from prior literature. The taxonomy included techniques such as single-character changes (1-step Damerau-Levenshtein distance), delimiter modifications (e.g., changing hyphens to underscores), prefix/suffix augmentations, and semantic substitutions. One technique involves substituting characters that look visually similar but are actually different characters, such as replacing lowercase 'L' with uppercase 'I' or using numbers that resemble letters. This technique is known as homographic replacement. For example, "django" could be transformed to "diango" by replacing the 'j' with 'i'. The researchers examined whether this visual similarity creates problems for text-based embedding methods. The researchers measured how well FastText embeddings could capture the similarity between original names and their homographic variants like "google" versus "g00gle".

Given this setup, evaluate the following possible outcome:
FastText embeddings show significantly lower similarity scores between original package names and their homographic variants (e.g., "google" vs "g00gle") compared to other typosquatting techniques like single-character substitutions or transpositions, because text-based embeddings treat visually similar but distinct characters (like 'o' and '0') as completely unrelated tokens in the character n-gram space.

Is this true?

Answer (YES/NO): YES